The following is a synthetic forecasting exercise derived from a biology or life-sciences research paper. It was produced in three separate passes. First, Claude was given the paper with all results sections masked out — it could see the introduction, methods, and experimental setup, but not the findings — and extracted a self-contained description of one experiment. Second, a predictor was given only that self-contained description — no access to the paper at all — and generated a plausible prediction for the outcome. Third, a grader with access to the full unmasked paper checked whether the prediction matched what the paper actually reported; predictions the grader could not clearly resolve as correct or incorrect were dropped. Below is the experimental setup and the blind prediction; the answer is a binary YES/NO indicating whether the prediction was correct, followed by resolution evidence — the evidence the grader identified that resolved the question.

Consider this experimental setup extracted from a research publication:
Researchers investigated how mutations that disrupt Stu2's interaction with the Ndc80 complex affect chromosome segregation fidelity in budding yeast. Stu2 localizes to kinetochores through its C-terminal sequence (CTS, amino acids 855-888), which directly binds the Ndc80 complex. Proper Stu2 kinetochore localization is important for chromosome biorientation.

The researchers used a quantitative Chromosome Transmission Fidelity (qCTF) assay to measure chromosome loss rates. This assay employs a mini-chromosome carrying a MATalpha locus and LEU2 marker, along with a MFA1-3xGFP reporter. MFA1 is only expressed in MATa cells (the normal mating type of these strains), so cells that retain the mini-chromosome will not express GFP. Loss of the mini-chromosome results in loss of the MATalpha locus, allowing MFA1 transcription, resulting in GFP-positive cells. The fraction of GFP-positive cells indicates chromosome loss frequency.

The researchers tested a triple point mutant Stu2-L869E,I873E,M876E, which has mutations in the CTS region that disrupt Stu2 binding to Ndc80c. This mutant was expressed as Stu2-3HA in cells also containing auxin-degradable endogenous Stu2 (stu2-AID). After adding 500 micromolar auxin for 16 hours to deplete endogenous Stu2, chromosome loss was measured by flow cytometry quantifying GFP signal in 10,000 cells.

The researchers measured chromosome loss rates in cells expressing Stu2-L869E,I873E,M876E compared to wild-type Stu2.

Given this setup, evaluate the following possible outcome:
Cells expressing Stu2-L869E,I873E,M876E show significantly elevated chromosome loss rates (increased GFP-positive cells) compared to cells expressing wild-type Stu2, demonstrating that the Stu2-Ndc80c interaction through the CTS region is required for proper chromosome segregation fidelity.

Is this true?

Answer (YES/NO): YES